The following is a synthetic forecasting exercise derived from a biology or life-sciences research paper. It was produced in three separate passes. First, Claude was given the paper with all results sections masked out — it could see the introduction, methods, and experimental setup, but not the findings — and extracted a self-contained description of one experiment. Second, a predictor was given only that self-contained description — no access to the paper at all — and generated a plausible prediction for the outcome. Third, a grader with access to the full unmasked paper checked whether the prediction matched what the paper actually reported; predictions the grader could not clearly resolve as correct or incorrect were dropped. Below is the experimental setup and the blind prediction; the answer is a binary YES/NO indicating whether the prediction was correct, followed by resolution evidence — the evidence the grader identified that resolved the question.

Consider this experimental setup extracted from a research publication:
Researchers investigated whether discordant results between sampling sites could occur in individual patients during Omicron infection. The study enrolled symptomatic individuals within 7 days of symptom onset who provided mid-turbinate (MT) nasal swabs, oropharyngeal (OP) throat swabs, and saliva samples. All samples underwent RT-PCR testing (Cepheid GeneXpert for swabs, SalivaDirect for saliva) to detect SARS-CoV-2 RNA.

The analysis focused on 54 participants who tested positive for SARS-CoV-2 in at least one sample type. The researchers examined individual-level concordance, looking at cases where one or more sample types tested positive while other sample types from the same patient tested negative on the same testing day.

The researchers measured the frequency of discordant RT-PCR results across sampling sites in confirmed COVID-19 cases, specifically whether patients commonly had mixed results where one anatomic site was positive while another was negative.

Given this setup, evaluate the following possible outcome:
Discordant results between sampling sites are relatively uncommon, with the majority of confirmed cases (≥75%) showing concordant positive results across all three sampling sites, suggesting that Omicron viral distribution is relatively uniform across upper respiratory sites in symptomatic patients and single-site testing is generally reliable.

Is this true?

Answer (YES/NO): NO